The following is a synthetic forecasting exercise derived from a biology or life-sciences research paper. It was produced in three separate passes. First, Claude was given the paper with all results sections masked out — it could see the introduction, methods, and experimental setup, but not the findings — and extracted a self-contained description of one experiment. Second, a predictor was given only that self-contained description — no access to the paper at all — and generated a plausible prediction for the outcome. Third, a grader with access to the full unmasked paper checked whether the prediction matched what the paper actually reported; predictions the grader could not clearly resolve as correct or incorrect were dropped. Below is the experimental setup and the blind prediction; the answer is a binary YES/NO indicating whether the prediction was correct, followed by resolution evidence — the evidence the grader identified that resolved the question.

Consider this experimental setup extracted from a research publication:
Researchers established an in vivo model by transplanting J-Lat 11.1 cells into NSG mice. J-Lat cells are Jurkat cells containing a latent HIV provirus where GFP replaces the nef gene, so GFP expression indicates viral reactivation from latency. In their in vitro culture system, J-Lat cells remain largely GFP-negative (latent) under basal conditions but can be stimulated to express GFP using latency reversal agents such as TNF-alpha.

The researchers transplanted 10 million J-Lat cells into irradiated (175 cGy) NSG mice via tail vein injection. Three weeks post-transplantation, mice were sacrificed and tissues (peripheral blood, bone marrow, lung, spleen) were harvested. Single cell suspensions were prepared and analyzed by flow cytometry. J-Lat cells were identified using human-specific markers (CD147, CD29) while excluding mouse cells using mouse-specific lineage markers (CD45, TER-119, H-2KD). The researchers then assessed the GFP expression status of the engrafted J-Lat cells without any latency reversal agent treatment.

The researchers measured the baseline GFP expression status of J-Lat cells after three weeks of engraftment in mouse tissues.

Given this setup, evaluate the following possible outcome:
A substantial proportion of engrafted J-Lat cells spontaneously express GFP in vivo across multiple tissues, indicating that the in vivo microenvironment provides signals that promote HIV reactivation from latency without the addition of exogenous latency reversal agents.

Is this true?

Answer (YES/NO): NO